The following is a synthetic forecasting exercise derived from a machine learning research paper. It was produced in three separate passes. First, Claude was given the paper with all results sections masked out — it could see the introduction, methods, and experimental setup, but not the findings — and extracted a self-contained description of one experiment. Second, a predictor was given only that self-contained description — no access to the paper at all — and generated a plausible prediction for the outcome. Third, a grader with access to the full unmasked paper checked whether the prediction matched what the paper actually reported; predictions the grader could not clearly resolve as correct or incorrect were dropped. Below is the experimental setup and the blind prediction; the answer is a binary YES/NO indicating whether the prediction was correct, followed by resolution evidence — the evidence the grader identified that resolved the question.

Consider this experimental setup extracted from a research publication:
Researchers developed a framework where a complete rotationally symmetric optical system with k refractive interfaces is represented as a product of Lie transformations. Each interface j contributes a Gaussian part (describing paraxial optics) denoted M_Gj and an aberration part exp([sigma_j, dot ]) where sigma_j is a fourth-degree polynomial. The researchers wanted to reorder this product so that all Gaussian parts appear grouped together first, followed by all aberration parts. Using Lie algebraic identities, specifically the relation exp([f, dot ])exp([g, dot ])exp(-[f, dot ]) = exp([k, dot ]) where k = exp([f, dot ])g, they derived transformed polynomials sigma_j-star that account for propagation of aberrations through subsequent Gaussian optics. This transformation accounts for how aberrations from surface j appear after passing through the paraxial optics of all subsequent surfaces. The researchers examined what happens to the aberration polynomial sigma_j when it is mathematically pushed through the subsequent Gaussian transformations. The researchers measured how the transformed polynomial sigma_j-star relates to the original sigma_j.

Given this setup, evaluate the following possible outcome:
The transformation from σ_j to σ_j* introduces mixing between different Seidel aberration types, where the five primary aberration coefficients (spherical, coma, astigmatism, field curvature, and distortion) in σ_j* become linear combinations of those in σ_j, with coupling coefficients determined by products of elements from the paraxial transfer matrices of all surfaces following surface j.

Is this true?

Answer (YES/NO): YES